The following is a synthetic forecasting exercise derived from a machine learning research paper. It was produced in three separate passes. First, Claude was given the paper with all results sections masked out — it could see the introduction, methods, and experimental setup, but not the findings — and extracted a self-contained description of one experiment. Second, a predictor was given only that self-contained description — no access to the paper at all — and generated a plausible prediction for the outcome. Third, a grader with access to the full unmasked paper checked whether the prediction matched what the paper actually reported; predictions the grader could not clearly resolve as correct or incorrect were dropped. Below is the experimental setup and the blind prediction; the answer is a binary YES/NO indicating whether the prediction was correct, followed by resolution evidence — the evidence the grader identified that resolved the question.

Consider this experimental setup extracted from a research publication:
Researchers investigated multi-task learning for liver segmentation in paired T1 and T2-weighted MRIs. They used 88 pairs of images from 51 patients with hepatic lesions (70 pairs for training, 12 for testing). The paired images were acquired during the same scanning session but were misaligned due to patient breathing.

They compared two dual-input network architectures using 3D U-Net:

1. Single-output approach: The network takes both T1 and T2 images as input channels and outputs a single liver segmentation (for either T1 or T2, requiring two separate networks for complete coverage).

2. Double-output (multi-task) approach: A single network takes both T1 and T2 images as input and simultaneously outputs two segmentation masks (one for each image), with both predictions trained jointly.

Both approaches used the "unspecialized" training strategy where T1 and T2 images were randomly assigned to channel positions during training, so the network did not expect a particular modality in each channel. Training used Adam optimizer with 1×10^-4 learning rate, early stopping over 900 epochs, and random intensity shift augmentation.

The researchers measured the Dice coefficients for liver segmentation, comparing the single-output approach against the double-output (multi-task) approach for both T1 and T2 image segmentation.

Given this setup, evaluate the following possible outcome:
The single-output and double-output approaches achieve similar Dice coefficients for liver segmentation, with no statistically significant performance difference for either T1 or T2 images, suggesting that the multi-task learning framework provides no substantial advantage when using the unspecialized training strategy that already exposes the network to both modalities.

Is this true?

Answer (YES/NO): NO